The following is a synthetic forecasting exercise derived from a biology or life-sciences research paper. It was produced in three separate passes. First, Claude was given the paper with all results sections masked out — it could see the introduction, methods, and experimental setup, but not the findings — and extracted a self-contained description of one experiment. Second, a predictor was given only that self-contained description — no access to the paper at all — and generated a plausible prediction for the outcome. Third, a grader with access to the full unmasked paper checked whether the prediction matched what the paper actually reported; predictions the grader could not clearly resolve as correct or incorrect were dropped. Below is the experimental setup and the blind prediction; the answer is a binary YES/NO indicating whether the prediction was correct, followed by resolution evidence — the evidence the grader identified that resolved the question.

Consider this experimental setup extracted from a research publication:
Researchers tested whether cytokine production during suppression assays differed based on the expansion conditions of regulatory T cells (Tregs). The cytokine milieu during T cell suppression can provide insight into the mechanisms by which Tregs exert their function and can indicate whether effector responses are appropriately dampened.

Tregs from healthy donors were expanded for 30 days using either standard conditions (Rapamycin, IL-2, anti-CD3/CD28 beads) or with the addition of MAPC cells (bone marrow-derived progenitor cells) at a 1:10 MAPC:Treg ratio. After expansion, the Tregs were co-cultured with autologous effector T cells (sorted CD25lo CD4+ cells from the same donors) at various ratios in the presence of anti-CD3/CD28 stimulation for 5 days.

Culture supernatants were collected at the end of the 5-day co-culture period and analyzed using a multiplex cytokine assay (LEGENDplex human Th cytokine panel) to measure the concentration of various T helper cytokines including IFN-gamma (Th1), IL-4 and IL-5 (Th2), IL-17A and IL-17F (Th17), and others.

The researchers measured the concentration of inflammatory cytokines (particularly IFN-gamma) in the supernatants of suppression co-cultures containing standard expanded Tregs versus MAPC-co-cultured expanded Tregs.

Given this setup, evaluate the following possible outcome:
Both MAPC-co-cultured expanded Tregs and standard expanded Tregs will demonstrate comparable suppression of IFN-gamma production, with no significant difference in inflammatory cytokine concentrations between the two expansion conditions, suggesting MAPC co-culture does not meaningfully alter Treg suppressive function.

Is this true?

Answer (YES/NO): NO